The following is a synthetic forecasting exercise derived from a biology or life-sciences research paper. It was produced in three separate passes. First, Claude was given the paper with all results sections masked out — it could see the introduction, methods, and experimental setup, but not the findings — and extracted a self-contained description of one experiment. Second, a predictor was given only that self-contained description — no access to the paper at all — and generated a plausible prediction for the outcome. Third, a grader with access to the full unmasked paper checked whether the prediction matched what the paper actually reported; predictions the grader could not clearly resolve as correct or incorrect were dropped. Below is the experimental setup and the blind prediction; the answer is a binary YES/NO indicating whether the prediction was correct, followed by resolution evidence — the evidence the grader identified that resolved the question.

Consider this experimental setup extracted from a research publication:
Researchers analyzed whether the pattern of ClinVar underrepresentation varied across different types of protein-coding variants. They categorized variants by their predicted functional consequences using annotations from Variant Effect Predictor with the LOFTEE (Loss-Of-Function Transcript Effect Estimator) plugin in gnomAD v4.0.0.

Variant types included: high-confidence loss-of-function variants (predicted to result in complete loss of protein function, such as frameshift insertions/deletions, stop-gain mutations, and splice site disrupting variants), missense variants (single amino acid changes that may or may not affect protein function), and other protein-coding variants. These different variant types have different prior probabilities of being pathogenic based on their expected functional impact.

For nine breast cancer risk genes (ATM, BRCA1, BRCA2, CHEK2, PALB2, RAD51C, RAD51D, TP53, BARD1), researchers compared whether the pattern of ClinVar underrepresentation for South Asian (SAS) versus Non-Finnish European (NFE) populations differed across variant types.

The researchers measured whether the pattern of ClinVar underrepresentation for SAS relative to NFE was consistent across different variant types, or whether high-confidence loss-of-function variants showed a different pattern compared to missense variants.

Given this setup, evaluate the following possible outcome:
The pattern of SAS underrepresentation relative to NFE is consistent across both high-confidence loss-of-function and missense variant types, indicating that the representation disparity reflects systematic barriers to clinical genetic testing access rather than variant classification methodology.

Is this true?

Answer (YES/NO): NO